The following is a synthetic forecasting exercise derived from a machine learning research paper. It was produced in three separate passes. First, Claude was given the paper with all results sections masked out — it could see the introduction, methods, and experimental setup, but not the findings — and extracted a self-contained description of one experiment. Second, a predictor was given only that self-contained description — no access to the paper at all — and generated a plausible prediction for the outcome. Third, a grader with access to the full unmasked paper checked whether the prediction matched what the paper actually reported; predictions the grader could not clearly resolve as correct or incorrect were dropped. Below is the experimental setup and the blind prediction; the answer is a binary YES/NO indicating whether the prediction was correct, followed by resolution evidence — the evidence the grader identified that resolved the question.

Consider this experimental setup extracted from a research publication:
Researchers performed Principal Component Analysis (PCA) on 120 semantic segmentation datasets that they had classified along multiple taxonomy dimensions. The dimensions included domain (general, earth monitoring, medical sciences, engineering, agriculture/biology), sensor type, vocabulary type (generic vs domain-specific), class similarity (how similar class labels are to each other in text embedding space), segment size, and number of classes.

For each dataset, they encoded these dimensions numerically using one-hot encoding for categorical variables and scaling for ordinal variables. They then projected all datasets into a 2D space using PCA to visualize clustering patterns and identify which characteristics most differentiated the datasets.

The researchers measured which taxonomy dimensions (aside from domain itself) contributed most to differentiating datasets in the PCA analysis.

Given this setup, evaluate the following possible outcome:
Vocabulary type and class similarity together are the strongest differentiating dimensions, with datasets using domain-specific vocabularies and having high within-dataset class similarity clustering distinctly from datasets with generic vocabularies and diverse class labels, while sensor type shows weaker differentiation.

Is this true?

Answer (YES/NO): YES